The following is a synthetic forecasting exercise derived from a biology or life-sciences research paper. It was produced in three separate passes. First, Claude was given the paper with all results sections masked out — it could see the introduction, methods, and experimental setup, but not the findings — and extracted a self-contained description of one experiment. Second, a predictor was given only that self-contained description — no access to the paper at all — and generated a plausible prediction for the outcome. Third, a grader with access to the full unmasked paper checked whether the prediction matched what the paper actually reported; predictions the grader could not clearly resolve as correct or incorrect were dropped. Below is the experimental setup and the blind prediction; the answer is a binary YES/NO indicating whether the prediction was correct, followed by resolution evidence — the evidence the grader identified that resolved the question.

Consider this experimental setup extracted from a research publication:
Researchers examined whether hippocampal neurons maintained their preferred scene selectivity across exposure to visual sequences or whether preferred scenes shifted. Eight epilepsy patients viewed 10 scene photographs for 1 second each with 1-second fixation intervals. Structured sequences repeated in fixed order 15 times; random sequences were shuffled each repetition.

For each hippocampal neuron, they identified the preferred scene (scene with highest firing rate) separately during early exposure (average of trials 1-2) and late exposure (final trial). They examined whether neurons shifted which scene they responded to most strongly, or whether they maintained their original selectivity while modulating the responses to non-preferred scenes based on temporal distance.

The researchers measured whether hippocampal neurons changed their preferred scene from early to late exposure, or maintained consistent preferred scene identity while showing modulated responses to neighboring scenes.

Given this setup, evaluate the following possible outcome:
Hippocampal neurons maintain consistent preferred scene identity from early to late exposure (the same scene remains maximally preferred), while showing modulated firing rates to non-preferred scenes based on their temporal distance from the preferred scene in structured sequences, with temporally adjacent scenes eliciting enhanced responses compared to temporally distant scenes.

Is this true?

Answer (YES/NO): YES